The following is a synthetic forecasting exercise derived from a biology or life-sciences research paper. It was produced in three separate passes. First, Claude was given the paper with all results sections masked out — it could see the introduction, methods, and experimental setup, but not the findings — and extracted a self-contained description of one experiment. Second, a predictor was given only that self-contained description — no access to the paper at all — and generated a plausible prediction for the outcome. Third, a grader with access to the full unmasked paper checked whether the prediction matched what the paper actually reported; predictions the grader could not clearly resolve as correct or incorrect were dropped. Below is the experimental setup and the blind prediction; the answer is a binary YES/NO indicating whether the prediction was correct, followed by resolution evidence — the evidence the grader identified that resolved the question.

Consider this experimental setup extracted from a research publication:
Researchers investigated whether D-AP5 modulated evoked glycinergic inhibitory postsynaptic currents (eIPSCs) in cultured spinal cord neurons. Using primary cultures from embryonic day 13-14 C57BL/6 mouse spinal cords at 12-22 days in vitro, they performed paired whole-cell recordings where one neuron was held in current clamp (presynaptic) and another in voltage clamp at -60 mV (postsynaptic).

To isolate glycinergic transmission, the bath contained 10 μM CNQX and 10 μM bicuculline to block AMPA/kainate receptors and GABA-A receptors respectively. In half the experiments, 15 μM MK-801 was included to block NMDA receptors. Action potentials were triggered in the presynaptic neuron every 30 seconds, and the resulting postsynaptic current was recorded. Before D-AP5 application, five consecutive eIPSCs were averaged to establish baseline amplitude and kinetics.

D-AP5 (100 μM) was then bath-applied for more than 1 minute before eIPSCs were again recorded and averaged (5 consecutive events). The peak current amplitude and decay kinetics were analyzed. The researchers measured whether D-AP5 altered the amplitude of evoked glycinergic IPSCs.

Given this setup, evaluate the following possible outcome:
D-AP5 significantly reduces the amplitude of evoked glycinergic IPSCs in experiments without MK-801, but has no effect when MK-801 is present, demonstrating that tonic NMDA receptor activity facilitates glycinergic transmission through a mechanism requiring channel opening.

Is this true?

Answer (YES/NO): NO